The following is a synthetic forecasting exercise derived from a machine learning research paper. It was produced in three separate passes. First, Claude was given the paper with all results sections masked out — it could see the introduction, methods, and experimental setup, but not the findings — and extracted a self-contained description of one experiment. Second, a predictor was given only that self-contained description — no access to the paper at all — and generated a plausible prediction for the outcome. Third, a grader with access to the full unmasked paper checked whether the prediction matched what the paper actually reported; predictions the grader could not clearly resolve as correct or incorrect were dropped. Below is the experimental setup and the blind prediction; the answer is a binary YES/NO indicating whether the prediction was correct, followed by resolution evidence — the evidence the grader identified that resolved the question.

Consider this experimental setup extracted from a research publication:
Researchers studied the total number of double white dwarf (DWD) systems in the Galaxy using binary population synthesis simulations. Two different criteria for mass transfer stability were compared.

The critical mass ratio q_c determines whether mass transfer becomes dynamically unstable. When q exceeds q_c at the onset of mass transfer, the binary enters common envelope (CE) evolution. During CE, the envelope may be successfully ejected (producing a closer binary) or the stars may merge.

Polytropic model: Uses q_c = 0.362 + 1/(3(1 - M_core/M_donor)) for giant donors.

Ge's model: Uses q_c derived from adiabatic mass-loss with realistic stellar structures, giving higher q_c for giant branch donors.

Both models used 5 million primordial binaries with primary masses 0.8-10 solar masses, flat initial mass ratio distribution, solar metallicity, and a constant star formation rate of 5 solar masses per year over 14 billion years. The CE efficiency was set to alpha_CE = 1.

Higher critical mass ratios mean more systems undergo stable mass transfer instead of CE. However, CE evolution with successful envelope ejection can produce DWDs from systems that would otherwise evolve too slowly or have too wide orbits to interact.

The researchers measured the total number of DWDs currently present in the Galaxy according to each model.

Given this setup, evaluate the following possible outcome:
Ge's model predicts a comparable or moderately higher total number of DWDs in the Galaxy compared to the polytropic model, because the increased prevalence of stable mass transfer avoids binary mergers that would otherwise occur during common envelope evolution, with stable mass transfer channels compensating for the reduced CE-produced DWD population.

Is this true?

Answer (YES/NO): NO